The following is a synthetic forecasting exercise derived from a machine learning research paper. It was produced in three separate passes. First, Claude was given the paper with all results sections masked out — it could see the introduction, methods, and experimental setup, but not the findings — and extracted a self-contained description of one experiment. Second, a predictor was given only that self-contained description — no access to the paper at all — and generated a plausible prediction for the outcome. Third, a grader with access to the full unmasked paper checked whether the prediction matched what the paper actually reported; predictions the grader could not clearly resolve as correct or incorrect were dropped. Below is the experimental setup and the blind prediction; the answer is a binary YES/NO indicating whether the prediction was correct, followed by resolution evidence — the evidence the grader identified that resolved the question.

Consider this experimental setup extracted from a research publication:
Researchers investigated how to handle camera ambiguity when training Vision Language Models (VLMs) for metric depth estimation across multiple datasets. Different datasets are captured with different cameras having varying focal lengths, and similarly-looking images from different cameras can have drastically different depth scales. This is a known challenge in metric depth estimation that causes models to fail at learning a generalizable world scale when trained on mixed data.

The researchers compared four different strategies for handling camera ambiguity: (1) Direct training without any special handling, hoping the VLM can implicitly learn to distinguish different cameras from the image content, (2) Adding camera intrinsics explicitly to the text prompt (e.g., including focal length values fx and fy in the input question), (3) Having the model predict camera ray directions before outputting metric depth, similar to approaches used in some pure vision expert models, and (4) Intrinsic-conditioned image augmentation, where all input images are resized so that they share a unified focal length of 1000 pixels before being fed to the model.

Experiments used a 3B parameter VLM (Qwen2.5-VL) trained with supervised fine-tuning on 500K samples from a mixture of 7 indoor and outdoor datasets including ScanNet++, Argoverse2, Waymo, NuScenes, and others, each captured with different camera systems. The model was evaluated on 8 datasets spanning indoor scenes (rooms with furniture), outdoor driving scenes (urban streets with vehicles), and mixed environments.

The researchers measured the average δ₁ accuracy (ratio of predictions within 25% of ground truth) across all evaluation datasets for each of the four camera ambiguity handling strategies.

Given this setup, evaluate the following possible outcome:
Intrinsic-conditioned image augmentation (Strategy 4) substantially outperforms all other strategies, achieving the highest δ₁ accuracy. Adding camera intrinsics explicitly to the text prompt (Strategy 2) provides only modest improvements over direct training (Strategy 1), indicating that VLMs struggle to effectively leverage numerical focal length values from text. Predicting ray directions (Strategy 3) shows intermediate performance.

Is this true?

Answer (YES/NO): NO